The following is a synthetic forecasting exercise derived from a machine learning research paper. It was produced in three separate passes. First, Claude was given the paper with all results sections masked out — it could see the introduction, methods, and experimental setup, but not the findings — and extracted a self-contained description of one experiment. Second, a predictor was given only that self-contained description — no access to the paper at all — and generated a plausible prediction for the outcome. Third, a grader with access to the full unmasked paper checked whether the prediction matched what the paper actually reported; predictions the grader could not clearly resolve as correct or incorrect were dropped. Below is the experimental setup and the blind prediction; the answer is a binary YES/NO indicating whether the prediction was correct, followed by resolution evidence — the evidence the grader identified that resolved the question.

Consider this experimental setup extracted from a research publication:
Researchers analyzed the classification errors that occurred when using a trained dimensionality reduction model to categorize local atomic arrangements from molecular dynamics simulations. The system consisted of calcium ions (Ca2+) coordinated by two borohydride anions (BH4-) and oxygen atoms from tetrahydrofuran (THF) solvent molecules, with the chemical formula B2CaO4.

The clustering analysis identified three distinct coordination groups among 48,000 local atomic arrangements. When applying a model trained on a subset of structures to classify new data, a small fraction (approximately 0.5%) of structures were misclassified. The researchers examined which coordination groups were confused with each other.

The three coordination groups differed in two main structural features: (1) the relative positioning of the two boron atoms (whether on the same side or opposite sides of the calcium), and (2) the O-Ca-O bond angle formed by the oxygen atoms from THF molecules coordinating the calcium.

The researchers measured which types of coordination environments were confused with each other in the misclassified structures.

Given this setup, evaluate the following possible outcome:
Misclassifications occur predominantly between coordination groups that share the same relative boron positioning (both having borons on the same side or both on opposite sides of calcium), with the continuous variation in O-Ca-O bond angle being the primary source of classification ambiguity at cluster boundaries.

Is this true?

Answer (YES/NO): YES